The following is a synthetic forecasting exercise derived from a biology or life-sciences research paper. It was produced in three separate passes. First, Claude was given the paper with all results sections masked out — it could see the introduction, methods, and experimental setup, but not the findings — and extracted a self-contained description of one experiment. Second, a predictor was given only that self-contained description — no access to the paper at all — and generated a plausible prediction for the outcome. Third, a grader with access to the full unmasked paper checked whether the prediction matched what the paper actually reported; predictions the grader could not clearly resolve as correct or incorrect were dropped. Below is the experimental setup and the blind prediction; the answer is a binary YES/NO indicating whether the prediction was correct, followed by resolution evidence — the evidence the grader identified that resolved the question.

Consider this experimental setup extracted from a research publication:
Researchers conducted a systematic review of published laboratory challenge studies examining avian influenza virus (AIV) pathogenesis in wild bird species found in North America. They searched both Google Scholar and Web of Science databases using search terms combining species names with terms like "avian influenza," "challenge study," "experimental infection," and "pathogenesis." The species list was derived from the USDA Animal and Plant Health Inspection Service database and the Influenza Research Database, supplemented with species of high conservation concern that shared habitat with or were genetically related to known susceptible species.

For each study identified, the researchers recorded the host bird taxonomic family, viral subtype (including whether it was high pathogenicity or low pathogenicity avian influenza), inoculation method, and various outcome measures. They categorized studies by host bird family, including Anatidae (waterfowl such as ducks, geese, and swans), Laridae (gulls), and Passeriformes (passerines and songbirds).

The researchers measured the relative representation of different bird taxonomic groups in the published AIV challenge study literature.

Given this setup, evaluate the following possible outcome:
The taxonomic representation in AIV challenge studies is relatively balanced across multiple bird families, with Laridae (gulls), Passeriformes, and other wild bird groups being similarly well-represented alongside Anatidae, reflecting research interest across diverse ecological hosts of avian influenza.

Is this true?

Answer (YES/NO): NO